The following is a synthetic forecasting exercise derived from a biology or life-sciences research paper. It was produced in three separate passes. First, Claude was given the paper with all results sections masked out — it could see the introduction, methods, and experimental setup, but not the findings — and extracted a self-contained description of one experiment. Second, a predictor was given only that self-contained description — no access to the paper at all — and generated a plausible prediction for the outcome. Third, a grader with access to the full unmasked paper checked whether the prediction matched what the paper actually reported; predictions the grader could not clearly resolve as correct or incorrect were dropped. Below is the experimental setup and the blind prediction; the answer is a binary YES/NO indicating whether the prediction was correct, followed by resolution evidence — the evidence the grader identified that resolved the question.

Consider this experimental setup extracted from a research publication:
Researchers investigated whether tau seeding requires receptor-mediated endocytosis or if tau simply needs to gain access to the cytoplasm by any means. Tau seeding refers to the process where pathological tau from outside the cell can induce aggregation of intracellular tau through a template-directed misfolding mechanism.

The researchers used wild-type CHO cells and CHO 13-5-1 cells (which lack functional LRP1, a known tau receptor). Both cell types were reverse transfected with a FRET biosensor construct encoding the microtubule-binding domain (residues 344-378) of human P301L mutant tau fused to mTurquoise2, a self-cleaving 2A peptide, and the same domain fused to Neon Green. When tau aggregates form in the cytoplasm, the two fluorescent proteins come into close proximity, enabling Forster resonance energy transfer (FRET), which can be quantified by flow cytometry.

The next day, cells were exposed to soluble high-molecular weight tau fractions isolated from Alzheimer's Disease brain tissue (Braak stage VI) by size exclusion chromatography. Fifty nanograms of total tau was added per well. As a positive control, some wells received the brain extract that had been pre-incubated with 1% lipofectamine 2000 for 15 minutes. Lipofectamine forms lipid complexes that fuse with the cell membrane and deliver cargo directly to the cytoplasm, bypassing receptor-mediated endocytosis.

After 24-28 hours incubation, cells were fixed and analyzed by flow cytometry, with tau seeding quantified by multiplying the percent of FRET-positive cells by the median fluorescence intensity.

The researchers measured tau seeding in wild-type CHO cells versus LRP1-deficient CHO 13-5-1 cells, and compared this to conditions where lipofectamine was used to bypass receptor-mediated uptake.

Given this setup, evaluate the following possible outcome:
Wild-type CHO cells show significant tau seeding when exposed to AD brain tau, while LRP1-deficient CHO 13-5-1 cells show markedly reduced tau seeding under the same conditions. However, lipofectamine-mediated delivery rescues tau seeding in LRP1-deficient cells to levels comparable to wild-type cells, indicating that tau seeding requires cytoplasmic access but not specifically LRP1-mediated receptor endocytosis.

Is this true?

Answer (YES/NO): YES